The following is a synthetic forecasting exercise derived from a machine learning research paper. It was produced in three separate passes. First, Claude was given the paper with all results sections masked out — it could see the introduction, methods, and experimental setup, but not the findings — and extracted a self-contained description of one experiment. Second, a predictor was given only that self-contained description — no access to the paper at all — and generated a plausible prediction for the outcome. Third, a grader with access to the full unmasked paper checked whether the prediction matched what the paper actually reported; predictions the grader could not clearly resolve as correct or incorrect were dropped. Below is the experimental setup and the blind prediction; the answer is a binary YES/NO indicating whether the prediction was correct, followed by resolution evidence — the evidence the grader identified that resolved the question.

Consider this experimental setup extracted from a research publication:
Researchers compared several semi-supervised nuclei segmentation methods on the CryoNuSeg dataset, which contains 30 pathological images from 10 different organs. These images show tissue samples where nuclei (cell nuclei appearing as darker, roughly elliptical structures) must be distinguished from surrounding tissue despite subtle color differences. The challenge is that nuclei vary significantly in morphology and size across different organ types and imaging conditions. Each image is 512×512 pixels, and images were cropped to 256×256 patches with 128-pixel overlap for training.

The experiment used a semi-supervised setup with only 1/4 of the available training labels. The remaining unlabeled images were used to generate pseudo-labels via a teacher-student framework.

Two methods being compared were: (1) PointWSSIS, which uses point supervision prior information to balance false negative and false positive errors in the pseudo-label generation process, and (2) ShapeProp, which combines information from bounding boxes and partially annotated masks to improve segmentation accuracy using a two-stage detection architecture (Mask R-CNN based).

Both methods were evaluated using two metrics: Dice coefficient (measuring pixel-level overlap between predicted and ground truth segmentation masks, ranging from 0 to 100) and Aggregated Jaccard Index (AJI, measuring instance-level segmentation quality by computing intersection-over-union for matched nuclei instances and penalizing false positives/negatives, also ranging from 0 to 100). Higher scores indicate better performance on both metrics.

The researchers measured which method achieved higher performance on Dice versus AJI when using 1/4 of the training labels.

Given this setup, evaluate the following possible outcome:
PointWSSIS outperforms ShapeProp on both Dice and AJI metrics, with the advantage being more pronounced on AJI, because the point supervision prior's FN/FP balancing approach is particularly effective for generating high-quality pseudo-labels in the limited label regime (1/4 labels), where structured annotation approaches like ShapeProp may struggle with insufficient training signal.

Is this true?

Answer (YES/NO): NO